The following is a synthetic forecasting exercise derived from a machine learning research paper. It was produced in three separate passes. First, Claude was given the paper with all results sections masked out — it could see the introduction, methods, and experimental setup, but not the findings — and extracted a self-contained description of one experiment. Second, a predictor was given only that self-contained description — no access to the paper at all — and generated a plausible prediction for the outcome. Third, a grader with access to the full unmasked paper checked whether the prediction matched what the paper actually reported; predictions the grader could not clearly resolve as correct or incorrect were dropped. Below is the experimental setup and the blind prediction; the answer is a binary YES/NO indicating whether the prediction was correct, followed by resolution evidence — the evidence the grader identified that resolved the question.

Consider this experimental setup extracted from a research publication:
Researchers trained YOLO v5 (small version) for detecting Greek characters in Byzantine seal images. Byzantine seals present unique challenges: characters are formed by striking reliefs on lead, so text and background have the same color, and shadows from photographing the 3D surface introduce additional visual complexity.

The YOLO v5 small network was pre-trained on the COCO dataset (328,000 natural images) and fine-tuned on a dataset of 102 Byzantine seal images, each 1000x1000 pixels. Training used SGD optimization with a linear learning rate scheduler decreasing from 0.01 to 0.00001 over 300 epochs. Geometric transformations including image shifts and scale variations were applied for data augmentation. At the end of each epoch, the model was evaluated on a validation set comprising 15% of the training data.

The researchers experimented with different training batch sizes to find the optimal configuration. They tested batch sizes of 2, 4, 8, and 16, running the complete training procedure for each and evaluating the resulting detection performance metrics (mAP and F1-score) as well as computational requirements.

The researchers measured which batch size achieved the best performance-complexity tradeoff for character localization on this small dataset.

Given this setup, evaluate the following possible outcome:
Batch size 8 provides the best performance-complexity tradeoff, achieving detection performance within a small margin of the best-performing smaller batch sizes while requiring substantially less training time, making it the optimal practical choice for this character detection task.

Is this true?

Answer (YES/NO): NO